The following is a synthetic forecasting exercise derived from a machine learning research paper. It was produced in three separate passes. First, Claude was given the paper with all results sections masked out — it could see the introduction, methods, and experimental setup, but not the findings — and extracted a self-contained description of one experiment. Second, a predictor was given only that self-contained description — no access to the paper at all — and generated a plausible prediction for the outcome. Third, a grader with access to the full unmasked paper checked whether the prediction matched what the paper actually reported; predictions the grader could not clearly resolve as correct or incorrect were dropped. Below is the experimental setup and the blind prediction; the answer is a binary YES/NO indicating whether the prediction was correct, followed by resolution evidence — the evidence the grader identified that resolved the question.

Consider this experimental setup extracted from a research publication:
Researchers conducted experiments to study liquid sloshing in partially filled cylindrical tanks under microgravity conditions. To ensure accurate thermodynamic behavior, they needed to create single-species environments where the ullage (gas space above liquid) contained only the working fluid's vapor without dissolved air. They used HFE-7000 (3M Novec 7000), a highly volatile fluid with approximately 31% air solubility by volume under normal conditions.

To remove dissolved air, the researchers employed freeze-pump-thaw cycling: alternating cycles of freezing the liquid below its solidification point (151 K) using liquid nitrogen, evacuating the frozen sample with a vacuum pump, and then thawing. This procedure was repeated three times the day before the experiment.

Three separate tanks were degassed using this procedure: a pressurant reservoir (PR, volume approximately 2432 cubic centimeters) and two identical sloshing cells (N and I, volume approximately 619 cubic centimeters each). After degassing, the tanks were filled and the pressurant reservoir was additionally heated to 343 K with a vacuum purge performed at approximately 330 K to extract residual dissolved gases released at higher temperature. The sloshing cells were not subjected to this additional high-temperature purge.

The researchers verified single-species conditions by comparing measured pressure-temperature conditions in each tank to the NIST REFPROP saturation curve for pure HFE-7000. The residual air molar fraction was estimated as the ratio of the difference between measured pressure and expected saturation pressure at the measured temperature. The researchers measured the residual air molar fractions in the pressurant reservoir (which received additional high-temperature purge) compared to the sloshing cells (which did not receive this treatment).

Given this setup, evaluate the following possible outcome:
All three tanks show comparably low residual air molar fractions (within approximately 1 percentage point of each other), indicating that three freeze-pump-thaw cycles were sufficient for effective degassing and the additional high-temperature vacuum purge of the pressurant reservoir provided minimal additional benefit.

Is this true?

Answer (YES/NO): NO